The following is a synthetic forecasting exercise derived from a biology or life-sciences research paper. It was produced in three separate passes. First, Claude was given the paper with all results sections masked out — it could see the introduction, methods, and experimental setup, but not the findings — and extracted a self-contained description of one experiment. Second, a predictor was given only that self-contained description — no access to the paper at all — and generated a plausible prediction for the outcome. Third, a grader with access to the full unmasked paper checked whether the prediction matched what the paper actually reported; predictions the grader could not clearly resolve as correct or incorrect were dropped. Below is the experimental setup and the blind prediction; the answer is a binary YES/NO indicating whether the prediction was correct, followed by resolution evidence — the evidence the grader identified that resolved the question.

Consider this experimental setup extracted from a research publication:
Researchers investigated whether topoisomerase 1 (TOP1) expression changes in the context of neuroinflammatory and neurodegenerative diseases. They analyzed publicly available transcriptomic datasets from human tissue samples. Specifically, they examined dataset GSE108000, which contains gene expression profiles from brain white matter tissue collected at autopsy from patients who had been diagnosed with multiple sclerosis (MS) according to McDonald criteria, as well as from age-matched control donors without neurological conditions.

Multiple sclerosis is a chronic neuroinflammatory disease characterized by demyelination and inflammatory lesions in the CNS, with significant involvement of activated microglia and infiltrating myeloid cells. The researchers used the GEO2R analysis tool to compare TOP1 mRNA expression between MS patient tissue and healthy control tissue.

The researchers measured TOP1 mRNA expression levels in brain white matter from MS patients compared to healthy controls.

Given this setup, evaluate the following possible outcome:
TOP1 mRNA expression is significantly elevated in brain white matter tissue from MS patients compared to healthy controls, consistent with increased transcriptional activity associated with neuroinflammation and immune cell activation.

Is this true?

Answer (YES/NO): YES